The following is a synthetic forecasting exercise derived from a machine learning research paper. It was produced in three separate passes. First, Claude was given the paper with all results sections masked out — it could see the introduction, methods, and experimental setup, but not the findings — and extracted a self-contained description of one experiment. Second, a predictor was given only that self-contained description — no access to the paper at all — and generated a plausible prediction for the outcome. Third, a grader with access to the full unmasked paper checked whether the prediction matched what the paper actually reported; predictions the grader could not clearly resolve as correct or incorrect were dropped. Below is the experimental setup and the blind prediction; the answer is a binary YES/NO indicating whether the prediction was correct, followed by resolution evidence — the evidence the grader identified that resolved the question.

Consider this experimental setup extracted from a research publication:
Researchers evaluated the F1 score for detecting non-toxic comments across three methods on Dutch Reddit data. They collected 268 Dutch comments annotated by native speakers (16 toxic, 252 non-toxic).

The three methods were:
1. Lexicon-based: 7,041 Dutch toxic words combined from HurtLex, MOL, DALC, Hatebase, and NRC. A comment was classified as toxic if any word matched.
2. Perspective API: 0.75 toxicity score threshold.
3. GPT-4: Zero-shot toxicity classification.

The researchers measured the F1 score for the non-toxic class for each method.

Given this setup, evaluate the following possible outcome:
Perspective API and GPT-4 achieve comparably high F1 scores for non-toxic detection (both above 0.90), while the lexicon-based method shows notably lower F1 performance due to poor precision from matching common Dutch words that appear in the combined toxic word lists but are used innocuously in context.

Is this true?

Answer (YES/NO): NO